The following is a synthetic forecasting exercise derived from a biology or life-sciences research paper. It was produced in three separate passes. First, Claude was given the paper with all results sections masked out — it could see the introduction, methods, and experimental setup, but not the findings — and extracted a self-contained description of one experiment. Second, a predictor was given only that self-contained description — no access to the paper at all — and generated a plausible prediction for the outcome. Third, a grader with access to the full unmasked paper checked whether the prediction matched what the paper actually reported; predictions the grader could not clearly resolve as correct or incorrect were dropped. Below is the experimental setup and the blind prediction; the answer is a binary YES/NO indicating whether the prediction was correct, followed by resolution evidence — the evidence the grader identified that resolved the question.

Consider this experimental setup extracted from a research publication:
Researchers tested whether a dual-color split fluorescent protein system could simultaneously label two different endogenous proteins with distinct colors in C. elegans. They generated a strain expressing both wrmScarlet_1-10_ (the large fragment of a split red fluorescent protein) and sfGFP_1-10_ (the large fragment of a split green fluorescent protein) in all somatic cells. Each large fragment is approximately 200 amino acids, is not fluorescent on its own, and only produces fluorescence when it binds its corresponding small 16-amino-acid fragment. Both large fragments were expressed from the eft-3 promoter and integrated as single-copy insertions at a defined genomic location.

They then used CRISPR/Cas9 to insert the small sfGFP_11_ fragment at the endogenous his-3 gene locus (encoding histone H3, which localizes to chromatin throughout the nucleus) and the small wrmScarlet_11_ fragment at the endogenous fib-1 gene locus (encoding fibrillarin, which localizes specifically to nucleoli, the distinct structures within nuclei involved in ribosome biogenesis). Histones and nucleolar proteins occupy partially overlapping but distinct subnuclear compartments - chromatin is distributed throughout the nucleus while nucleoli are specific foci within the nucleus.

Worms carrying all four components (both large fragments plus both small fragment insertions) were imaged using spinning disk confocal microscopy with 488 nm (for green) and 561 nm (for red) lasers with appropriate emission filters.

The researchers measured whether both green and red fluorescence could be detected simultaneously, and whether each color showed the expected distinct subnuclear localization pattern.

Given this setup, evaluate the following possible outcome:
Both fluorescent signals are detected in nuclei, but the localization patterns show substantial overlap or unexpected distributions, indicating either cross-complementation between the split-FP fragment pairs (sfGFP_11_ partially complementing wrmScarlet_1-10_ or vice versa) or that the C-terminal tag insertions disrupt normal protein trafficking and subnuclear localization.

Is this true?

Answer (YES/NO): NO